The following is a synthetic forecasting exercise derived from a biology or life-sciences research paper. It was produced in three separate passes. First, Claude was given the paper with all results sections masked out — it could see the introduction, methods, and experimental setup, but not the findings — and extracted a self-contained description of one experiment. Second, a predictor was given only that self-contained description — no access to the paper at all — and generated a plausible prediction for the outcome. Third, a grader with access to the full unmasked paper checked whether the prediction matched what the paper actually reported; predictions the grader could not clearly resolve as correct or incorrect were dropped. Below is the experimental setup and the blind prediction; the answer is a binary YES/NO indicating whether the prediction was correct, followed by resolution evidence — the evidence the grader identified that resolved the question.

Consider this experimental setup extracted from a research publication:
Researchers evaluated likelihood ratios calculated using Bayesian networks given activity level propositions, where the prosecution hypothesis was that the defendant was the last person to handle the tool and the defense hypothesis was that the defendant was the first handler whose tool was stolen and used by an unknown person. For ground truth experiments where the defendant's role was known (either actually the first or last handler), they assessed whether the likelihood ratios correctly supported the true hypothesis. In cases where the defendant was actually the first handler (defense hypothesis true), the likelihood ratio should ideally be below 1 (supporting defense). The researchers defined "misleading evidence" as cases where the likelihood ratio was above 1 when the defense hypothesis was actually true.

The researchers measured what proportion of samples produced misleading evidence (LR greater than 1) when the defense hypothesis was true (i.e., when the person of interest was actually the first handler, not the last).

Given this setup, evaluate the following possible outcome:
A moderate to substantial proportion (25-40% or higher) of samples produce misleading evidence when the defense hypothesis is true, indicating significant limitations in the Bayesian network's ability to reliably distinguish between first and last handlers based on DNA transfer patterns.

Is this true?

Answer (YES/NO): NO